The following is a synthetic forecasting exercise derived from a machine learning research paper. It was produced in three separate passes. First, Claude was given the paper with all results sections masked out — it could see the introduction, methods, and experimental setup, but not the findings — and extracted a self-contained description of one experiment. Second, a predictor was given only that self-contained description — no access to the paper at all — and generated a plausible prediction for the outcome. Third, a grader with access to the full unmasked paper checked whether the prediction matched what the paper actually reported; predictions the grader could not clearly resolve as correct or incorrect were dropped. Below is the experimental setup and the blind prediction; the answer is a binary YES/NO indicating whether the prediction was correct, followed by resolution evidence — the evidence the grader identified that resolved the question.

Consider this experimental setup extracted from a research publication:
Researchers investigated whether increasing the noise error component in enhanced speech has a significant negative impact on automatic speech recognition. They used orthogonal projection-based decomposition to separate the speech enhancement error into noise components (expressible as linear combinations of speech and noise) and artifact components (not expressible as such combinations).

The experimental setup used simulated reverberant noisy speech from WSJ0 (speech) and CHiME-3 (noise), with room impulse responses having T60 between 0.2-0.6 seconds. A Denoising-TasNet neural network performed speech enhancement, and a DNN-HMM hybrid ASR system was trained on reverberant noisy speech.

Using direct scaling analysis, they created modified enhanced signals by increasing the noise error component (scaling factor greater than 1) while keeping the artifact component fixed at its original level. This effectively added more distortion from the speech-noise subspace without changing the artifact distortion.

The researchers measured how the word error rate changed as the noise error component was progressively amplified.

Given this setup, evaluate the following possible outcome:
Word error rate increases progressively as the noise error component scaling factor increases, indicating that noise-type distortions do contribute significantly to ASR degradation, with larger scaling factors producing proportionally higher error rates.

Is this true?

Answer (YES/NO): NO